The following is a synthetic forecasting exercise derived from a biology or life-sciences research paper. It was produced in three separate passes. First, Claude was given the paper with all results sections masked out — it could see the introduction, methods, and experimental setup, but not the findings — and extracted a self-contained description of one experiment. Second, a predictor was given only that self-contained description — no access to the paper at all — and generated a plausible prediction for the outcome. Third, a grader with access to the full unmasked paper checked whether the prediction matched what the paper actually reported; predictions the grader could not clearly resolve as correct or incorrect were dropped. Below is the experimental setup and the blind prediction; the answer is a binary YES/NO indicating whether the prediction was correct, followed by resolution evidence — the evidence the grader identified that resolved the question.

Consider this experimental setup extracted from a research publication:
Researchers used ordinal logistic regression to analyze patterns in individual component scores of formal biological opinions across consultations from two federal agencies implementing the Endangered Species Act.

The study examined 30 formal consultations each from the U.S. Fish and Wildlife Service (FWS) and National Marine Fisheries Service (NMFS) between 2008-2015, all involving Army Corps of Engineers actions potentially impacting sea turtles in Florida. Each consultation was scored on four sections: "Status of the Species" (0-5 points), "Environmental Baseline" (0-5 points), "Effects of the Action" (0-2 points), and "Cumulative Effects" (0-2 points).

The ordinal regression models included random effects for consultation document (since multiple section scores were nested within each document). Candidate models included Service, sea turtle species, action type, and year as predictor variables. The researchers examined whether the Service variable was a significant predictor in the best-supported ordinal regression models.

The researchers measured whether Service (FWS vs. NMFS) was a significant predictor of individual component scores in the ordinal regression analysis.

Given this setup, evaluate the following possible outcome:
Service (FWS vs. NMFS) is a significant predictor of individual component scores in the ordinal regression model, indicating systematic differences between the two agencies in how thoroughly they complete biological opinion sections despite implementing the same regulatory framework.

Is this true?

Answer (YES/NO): NO